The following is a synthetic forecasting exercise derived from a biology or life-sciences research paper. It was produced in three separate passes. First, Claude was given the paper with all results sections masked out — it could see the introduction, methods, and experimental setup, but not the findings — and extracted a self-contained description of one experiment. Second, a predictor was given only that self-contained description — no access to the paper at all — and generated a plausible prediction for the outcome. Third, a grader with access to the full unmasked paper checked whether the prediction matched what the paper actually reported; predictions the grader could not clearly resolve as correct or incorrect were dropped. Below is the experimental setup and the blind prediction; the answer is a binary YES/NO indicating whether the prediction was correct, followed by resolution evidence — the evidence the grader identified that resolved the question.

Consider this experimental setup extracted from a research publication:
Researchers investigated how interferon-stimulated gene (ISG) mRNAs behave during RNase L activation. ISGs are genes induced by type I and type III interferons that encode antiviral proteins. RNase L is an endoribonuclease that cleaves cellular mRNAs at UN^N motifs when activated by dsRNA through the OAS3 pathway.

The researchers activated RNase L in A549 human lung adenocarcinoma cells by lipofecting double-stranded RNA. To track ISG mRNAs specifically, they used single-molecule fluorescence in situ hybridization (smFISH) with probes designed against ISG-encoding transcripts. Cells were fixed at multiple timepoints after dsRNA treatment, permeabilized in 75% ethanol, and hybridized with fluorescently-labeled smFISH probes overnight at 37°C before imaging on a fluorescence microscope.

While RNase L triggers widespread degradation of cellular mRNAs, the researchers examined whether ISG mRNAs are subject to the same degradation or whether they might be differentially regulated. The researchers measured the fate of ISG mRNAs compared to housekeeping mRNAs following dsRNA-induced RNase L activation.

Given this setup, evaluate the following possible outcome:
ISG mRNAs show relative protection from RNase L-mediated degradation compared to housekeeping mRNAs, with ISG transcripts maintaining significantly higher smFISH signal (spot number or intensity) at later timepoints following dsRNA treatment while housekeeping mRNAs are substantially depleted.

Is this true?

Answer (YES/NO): YES